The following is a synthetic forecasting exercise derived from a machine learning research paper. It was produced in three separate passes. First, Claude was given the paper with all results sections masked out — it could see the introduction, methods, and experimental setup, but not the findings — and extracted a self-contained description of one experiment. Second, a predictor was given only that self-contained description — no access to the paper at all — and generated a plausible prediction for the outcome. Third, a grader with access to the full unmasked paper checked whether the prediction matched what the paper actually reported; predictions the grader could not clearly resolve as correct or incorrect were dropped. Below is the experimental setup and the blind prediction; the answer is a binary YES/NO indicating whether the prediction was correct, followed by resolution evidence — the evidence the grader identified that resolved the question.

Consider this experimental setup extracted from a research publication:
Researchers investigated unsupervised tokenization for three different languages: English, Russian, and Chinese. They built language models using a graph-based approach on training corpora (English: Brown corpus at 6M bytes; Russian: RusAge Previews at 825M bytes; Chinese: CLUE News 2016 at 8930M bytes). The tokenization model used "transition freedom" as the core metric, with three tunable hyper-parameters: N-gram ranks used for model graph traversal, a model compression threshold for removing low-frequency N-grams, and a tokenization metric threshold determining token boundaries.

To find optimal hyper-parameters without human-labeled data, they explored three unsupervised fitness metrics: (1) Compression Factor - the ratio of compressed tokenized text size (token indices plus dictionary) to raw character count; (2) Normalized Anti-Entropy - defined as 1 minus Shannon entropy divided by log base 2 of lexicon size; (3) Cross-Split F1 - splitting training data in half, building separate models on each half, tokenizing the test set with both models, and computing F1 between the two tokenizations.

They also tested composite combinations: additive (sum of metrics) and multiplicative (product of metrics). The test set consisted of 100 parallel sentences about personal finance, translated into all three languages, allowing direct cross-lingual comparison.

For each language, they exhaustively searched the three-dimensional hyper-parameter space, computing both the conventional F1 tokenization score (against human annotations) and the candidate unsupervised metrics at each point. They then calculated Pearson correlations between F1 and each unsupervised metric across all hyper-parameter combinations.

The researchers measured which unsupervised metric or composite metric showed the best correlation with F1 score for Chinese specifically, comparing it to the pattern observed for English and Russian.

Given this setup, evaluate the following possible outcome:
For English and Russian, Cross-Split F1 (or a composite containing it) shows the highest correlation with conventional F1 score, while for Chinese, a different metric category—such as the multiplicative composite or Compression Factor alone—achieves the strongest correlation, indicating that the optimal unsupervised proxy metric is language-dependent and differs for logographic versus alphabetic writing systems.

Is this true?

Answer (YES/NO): NO